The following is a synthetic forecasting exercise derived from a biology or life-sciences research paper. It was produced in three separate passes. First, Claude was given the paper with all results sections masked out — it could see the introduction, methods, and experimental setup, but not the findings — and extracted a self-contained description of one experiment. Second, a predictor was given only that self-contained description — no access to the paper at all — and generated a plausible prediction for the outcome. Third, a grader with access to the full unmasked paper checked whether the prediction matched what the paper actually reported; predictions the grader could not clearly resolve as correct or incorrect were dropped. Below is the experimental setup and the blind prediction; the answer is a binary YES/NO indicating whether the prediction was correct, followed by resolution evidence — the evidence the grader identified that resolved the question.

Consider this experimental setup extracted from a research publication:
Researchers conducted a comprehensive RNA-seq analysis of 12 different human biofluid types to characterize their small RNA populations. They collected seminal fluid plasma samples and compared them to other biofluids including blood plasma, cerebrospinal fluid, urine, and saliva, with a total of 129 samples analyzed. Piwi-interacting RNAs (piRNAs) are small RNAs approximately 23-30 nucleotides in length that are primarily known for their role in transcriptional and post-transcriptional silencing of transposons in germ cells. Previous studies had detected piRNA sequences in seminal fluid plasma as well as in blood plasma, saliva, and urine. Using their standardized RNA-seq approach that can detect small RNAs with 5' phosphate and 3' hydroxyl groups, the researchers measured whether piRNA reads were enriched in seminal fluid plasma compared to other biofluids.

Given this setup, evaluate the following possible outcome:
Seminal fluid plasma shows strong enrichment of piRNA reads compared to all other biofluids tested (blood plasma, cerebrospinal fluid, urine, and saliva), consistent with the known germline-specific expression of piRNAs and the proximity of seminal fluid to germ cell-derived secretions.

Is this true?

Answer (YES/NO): YES